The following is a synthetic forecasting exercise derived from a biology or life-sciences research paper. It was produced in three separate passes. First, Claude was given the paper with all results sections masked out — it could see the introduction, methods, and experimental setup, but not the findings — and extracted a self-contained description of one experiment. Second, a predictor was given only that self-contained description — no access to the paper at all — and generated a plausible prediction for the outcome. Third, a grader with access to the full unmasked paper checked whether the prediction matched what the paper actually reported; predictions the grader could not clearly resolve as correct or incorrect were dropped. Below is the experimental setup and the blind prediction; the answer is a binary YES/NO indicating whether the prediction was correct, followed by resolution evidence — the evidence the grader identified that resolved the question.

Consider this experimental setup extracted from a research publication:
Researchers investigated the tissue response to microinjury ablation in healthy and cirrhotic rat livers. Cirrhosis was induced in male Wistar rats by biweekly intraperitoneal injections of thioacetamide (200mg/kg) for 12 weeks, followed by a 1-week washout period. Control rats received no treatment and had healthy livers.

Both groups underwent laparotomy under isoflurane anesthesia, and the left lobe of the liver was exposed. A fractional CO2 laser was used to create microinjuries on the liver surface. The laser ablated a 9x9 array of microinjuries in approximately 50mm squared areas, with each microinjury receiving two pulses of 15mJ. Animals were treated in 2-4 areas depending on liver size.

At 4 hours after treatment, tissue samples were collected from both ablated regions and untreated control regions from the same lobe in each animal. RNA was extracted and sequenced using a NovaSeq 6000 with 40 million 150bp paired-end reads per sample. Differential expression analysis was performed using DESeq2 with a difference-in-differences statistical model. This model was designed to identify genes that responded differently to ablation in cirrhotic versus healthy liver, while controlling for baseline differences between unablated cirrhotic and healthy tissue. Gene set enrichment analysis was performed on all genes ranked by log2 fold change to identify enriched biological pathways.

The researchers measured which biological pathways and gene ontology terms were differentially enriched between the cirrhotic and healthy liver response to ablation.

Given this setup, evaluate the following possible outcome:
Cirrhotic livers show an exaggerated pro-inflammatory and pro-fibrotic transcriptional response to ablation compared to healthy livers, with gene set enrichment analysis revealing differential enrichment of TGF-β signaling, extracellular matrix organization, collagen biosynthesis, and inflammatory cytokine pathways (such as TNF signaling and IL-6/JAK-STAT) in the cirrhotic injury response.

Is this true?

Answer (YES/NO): NO